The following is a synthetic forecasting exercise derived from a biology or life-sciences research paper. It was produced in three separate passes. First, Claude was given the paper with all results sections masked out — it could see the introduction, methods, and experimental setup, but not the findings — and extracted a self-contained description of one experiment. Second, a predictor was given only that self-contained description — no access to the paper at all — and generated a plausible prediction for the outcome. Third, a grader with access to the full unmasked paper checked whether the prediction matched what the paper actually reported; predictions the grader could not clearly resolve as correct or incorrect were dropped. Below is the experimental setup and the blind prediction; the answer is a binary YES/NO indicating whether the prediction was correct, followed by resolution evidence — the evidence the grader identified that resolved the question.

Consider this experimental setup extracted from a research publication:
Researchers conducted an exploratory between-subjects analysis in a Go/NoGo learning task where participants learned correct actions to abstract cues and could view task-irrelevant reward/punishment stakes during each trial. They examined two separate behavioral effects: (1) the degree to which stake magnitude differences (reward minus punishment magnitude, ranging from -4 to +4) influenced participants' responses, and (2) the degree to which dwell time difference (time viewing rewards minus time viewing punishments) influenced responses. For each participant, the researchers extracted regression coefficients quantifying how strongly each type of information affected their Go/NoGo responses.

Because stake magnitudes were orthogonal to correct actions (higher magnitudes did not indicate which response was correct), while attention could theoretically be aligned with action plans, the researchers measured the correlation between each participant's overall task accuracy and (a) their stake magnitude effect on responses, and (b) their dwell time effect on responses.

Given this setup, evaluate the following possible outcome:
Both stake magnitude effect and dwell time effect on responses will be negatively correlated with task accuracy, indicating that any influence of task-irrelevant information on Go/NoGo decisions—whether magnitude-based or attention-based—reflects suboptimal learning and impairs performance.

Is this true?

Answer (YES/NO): NO